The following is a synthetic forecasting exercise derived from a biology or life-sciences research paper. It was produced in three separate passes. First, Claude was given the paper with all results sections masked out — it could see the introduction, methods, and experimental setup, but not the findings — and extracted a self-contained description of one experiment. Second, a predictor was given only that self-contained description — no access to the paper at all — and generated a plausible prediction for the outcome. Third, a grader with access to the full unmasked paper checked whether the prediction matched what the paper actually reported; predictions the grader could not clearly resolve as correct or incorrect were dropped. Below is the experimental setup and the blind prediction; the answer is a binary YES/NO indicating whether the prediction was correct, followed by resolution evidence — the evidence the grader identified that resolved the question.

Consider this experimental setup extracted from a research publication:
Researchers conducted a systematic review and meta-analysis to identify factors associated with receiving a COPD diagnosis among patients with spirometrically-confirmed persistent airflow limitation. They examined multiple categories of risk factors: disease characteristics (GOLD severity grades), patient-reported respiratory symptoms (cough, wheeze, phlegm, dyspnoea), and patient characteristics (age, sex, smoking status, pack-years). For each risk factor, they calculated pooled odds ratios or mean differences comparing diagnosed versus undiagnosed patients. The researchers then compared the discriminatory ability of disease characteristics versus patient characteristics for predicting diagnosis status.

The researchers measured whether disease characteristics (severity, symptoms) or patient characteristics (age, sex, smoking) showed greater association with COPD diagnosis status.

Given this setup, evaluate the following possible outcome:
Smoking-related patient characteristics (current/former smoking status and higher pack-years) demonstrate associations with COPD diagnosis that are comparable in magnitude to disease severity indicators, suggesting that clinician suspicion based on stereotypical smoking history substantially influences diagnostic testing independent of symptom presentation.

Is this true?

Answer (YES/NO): NO